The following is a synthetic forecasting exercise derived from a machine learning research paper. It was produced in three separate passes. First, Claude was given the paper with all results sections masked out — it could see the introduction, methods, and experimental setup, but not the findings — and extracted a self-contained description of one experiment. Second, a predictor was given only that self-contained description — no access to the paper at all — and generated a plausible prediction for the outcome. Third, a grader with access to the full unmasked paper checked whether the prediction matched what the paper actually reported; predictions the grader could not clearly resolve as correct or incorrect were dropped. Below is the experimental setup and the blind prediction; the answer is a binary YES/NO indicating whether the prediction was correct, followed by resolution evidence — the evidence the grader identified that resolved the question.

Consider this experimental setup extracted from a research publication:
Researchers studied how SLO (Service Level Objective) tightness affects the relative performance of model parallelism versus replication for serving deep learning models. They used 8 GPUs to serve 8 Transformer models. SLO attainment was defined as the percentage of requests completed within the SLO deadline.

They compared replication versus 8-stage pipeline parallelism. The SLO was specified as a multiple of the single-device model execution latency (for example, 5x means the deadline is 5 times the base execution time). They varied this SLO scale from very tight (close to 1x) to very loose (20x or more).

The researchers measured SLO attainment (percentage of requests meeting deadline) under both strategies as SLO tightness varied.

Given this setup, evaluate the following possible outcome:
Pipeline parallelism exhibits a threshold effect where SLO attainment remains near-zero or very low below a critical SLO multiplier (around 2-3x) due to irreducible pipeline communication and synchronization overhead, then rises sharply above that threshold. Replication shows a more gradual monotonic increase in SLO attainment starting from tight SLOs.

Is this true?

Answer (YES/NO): NO